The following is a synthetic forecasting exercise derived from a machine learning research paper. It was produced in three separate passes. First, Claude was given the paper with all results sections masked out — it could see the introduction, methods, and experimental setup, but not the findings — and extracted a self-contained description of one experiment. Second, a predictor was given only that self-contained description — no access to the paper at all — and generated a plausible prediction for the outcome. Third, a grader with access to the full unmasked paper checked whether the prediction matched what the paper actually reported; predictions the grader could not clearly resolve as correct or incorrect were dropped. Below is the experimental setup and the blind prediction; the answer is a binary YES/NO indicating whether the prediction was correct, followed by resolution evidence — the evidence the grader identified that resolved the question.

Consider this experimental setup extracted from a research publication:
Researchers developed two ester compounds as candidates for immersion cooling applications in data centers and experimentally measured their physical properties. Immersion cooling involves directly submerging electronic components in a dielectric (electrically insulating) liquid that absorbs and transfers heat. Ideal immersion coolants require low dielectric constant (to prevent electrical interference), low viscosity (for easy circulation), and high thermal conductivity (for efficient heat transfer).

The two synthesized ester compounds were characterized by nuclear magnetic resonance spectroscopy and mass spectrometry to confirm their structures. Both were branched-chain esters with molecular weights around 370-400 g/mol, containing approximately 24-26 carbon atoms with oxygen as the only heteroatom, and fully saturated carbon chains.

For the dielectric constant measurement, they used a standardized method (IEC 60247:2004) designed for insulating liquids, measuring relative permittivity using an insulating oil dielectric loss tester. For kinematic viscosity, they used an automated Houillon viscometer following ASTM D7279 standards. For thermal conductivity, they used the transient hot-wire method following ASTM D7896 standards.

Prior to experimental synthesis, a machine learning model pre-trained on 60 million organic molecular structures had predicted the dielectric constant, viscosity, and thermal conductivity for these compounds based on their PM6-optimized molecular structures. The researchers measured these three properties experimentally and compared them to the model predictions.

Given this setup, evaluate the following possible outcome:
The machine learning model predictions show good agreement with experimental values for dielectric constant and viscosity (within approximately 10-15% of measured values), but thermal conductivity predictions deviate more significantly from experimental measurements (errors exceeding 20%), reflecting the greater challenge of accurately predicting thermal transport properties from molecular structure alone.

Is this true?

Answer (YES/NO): NO